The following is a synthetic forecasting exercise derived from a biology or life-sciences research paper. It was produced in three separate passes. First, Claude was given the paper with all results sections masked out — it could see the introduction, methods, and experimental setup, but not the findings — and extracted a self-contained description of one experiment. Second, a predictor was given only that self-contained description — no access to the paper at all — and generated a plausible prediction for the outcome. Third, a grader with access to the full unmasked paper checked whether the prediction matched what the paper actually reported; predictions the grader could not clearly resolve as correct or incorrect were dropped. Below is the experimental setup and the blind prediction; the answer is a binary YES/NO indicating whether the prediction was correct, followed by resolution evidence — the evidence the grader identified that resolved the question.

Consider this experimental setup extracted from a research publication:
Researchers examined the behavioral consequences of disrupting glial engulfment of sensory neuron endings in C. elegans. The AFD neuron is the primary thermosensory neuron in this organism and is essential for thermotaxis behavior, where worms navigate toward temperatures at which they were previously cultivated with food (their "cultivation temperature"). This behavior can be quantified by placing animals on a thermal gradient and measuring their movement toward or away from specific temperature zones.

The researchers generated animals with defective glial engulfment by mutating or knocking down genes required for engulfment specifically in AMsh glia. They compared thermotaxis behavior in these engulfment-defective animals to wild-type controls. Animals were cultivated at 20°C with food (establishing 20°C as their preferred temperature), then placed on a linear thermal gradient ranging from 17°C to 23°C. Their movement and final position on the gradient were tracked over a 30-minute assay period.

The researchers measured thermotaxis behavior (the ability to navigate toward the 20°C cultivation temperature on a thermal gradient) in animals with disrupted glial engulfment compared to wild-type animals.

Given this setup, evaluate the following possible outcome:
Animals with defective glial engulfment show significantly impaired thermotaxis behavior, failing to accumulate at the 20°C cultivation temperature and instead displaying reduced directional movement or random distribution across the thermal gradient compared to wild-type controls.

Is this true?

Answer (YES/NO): NO